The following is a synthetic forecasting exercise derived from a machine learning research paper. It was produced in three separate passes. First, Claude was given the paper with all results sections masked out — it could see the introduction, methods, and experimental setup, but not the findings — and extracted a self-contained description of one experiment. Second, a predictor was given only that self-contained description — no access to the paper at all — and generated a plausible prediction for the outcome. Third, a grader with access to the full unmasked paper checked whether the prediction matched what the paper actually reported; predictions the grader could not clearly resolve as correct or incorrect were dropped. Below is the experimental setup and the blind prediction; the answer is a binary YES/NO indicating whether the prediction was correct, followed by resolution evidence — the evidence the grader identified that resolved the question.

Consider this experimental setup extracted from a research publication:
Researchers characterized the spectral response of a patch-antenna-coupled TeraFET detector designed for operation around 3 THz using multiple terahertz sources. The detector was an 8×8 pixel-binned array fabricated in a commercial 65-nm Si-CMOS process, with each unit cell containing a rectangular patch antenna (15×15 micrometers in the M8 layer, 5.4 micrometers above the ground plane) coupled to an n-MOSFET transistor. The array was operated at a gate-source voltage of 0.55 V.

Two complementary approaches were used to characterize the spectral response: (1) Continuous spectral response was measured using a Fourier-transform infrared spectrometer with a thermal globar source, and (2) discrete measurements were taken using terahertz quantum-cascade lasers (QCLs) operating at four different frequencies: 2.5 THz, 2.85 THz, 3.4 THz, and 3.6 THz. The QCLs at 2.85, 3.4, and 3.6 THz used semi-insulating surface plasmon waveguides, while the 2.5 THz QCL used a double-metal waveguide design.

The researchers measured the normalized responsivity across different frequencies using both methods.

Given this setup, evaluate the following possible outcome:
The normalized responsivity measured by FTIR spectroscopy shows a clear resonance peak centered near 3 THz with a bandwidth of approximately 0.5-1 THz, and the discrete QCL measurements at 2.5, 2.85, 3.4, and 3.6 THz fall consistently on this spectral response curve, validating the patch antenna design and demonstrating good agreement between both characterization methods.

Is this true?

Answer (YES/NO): NO